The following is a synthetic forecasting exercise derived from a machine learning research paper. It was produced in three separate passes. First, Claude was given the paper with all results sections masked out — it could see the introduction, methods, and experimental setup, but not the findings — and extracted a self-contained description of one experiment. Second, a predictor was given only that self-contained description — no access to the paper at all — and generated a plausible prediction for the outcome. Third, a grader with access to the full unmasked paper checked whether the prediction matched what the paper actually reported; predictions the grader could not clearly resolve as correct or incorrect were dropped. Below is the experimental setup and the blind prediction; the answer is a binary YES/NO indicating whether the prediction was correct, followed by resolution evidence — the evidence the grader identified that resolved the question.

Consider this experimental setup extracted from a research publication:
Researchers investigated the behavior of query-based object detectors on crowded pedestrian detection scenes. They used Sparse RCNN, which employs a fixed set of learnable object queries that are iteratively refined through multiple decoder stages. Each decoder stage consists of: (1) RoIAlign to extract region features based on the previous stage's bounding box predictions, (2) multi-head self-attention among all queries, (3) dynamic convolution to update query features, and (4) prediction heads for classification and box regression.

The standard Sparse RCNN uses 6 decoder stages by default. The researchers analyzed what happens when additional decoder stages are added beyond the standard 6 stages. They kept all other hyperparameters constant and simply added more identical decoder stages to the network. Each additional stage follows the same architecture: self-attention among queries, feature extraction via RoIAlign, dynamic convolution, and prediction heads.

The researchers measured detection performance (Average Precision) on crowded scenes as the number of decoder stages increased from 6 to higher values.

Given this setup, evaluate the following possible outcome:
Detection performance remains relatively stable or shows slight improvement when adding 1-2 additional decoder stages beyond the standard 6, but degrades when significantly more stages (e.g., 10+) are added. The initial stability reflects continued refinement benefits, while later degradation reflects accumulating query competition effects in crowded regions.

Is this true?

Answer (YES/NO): NO